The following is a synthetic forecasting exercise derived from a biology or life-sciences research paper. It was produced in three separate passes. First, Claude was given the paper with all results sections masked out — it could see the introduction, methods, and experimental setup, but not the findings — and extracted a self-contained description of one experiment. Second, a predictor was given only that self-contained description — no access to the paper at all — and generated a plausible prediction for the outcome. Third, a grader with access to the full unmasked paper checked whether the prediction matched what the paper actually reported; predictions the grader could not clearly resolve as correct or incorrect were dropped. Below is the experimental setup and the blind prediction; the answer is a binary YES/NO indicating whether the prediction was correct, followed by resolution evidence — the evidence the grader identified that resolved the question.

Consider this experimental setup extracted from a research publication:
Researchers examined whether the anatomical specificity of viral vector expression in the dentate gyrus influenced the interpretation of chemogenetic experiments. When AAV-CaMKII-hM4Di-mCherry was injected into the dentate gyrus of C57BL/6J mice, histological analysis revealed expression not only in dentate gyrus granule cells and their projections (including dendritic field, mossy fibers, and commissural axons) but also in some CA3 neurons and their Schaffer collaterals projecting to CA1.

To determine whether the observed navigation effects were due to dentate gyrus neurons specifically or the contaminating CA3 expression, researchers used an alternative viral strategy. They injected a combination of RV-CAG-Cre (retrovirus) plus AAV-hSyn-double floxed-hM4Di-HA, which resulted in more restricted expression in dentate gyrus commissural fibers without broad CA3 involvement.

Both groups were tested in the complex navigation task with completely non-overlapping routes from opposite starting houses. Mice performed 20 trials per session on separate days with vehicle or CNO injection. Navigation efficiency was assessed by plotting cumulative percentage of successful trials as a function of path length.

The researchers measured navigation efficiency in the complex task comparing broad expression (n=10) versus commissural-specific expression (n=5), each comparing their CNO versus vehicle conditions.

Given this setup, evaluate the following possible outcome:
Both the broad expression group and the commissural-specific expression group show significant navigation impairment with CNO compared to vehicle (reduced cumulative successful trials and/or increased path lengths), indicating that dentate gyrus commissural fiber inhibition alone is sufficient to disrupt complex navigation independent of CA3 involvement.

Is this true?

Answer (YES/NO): YES